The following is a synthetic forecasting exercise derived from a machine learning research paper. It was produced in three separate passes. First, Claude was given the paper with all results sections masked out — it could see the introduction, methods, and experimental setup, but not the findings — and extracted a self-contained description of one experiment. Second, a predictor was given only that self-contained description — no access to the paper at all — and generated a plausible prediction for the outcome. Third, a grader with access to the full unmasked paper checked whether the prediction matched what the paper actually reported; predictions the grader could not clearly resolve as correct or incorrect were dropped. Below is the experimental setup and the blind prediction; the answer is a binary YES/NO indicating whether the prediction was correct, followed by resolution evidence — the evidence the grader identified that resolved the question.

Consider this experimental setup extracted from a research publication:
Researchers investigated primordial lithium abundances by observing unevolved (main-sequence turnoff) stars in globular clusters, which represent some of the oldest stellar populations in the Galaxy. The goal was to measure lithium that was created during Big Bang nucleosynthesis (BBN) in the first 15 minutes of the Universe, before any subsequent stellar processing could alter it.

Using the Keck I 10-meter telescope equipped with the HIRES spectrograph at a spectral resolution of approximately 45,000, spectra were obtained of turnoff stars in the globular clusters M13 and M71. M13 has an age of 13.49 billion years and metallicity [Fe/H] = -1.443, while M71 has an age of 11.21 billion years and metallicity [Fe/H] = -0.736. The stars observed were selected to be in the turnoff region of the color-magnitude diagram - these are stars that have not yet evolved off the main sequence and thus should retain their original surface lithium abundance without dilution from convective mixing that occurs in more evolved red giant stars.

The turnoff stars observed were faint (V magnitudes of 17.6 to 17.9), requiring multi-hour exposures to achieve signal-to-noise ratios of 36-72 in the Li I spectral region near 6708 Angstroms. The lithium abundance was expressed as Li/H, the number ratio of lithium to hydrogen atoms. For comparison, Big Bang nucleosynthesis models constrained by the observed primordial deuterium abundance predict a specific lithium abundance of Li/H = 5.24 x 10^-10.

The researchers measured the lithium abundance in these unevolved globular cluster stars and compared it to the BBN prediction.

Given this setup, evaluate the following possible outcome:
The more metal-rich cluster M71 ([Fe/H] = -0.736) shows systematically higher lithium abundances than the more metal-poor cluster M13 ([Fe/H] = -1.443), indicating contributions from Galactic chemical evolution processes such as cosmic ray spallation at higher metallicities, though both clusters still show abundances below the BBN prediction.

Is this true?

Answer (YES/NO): NO